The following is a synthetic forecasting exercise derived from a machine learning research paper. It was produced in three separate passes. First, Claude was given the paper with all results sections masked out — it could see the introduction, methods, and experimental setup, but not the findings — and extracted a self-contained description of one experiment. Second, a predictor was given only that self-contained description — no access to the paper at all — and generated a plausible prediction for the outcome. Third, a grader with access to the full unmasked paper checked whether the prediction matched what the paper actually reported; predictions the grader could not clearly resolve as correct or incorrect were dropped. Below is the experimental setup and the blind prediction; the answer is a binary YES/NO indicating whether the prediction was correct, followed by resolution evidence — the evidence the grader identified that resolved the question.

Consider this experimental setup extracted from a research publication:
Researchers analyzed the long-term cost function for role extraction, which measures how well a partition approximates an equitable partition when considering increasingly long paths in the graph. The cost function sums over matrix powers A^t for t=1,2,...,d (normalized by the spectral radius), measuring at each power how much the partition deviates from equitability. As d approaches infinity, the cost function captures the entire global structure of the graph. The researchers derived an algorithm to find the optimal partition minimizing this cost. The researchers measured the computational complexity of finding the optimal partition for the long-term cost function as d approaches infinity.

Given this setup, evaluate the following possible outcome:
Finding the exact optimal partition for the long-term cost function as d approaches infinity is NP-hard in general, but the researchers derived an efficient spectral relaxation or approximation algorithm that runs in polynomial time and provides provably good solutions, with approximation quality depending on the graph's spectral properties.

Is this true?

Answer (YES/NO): NO